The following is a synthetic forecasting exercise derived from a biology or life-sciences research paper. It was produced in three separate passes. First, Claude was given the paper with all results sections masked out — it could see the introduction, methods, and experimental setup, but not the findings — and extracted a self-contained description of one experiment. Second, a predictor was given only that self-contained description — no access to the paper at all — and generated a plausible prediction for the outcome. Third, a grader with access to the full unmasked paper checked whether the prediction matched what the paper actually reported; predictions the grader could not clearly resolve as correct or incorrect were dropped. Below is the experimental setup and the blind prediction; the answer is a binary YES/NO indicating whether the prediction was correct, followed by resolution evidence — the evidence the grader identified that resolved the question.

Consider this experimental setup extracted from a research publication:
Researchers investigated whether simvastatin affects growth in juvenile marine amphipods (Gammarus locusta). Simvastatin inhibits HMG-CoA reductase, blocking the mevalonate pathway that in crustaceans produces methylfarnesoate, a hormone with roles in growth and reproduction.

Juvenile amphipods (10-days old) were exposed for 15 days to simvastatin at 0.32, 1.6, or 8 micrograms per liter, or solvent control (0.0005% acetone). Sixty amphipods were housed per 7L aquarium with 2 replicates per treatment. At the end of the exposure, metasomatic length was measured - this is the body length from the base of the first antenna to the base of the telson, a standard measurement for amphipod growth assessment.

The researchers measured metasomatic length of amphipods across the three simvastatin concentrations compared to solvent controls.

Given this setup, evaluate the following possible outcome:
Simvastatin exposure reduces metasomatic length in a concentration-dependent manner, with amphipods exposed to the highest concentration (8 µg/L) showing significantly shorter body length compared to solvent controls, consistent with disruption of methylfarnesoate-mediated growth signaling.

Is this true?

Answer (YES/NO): NO